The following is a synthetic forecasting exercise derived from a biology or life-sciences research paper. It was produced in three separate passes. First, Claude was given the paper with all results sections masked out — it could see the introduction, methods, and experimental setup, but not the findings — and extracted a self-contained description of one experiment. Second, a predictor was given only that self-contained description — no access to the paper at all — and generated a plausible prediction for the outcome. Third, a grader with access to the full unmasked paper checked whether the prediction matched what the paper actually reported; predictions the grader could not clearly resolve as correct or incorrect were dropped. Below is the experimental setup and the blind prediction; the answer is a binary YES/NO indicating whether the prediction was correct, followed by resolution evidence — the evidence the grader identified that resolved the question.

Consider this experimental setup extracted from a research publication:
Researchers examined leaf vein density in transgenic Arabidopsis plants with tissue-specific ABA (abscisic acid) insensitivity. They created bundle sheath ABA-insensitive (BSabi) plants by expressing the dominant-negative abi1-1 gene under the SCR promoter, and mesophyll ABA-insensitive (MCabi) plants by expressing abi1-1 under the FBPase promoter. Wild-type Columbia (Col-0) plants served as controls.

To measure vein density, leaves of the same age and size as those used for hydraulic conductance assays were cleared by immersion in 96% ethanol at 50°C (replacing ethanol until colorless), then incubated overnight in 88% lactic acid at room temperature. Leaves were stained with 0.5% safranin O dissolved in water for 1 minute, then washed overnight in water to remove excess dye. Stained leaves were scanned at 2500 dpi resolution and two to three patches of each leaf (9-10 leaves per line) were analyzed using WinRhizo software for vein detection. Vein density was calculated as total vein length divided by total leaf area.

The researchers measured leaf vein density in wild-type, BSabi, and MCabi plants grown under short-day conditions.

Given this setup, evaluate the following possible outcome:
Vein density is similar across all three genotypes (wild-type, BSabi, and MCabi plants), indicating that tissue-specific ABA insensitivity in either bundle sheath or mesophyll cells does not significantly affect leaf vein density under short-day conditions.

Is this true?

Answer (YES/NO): YES